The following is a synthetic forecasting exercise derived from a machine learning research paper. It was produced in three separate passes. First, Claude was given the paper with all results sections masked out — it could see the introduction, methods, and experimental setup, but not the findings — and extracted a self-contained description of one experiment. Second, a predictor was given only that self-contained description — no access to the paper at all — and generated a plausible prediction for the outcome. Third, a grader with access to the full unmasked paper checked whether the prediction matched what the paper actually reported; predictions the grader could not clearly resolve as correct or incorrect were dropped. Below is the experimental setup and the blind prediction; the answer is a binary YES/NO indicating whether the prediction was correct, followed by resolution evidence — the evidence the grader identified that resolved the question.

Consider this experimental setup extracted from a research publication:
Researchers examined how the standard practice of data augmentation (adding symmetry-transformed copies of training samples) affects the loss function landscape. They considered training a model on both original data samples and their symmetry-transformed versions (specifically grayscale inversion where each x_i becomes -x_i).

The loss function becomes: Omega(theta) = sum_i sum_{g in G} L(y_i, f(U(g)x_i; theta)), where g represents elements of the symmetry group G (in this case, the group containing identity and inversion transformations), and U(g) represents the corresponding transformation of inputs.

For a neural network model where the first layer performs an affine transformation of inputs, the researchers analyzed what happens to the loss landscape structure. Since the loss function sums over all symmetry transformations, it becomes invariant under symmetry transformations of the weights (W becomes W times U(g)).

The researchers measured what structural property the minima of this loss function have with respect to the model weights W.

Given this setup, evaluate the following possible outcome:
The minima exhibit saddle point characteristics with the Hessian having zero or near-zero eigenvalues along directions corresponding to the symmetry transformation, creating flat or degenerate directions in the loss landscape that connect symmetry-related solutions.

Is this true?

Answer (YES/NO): NO